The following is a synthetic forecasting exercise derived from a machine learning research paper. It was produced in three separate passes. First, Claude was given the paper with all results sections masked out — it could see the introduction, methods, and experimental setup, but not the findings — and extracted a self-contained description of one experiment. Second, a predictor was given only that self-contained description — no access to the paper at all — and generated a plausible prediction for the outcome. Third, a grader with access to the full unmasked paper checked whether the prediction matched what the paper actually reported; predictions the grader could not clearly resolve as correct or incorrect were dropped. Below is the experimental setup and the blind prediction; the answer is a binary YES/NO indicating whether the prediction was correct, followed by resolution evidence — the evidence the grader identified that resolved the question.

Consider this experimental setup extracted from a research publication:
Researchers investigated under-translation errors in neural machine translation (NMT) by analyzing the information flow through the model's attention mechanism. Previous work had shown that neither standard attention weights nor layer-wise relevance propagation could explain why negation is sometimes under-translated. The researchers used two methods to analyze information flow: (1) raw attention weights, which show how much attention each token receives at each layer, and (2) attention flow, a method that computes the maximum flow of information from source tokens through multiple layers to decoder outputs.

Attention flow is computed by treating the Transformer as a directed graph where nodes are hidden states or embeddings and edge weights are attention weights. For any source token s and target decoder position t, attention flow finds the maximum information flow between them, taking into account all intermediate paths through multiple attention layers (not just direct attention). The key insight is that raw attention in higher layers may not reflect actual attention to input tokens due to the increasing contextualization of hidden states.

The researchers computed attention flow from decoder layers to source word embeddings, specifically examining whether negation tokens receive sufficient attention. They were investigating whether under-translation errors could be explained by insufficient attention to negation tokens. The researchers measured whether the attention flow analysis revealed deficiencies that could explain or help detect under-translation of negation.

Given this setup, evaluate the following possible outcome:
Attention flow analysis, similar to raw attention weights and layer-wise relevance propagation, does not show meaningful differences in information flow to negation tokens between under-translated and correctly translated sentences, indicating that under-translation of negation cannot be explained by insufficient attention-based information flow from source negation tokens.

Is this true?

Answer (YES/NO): YES